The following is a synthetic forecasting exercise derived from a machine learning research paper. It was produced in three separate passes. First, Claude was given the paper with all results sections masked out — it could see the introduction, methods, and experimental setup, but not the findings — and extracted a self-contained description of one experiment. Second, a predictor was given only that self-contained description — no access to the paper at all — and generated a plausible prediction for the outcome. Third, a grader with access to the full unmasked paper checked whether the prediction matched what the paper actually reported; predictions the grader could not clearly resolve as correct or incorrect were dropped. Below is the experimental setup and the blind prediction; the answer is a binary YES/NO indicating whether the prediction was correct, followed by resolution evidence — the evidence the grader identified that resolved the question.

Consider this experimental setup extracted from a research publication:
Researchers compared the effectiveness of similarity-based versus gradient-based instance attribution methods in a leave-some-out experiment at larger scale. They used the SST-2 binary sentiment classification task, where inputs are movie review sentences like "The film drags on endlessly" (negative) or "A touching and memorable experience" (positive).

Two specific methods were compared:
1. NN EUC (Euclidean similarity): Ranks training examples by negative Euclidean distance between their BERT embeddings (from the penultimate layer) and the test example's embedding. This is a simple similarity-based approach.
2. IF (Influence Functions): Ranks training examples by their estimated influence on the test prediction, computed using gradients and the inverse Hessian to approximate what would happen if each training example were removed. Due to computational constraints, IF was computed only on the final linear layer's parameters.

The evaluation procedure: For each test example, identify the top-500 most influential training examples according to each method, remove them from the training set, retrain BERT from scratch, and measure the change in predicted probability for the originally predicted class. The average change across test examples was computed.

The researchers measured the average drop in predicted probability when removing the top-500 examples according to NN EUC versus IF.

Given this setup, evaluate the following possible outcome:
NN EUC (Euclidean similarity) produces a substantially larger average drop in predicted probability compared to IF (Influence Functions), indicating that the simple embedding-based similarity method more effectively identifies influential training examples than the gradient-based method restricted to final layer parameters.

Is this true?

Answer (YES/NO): NO